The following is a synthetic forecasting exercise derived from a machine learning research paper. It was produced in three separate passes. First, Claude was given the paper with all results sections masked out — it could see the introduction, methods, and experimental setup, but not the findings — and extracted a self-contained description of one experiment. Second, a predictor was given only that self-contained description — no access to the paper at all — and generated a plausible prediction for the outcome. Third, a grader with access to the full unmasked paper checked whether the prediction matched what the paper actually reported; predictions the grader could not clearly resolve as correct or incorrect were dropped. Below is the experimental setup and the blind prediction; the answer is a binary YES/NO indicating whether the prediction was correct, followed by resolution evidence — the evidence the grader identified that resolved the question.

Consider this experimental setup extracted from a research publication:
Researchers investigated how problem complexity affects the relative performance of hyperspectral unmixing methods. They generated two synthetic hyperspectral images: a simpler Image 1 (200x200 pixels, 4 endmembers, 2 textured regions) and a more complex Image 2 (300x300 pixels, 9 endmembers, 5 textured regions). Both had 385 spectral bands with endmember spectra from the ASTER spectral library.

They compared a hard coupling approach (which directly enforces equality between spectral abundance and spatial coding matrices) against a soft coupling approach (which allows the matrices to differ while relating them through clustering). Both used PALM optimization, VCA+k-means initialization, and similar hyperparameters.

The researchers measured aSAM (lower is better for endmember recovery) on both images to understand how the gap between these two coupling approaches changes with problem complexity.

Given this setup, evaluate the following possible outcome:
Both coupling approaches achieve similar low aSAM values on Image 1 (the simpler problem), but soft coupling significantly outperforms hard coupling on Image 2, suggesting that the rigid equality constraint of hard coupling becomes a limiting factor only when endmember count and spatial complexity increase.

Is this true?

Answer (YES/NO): NO